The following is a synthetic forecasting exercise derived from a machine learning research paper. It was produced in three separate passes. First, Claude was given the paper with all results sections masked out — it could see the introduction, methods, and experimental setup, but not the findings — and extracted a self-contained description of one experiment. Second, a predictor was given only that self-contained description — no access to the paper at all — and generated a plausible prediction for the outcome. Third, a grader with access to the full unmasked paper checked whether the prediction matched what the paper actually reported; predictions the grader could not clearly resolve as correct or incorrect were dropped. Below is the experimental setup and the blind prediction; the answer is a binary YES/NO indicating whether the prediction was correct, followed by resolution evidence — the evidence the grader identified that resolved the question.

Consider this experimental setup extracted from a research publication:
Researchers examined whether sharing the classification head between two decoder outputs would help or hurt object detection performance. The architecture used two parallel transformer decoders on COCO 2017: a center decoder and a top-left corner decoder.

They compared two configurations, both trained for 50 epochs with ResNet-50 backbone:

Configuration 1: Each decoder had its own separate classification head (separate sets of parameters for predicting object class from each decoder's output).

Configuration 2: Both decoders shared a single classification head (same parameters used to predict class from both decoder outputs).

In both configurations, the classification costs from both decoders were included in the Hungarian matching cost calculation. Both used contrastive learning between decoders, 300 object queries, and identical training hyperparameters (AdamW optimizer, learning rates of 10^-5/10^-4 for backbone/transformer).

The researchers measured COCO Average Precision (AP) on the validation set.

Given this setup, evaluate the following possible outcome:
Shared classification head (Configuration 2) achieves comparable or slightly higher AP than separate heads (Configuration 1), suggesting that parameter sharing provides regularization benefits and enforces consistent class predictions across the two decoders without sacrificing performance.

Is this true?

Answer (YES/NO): YES